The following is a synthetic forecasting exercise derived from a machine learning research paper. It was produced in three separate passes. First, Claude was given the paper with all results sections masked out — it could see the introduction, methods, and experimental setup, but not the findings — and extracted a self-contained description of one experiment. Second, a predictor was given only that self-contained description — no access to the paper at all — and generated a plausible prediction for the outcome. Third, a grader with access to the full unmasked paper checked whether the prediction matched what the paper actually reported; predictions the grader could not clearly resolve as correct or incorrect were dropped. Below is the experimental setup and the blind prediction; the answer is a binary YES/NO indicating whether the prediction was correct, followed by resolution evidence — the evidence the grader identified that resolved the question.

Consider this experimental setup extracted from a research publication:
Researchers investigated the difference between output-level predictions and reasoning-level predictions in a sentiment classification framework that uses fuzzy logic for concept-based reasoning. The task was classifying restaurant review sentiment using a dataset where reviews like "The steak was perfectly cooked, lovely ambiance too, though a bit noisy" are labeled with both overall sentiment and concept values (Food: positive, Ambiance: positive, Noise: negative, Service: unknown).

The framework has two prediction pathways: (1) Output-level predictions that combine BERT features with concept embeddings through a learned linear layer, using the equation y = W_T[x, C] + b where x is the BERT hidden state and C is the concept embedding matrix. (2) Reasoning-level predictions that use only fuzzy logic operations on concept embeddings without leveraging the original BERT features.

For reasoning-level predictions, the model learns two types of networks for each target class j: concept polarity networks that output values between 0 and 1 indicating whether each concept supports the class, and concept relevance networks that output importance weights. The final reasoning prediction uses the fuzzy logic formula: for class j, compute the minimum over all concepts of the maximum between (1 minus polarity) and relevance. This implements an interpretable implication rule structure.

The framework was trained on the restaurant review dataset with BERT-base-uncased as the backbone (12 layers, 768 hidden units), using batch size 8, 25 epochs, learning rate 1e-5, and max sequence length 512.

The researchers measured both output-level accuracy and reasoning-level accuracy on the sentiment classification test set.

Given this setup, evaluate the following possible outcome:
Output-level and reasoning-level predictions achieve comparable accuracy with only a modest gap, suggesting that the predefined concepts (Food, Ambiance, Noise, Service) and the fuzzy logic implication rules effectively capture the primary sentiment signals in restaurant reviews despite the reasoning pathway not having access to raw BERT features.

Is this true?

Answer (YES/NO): NO